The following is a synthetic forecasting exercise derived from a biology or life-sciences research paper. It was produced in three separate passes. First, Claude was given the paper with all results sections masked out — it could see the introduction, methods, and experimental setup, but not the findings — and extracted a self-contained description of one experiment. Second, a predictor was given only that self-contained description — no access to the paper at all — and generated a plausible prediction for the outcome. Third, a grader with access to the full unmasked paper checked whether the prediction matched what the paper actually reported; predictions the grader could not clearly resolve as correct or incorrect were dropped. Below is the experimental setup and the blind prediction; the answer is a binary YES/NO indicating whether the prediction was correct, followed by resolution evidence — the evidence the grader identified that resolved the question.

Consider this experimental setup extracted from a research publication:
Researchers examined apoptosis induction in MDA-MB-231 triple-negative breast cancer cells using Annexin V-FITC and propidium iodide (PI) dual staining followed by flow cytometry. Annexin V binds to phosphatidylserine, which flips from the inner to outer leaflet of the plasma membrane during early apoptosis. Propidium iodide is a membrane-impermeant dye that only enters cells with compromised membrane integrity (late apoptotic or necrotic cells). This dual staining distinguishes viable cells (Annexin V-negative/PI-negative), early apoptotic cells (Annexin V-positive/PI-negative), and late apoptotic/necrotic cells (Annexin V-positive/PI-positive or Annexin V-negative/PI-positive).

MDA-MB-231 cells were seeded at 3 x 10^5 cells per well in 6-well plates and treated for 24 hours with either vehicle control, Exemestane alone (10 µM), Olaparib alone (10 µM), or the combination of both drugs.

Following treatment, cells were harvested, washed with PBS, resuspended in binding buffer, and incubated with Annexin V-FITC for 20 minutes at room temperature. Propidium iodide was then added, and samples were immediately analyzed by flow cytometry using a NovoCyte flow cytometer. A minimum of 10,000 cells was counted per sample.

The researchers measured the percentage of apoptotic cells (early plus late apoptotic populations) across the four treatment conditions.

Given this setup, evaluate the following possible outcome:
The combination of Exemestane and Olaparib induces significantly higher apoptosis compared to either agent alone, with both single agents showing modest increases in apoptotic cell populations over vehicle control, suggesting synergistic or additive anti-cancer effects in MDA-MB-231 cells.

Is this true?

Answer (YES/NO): NO